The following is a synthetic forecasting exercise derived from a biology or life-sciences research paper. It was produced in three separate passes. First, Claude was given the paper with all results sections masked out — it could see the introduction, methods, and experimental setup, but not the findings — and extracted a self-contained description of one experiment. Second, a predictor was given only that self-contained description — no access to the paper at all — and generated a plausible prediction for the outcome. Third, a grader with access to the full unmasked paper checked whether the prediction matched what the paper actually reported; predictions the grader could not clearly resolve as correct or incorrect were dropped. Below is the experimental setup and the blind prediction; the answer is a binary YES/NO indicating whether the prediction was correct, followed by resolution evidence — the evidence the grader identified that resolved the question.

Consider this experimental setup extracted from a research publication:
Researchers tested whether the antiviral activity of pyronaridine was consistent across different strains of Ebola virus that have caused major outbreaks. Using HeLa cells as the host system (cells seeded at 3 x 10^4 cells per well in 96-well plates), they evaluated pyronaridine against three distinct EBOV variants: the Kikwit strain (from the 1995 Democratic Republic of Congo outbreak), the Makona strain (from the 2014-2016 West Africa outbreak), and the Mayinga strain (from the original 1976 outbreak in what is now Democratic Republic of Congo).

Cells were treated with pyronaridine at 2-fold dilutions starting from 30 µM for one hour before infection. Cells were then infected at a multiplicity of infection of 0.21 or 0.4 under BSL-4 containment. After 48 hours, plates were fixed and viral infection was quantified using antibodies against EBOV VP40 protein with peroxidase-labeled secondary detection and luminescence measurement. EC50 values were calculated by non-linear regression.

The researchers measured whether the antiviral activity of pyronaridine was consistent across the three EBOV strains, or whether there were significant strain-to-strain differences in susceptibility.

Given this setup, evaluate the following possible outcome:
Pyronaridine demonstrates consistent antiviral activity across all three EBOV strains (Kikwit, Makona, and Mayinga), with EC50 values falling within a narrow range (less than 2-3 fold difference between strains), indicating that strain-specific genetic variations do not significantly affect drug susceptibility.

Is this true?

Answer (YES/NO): YES